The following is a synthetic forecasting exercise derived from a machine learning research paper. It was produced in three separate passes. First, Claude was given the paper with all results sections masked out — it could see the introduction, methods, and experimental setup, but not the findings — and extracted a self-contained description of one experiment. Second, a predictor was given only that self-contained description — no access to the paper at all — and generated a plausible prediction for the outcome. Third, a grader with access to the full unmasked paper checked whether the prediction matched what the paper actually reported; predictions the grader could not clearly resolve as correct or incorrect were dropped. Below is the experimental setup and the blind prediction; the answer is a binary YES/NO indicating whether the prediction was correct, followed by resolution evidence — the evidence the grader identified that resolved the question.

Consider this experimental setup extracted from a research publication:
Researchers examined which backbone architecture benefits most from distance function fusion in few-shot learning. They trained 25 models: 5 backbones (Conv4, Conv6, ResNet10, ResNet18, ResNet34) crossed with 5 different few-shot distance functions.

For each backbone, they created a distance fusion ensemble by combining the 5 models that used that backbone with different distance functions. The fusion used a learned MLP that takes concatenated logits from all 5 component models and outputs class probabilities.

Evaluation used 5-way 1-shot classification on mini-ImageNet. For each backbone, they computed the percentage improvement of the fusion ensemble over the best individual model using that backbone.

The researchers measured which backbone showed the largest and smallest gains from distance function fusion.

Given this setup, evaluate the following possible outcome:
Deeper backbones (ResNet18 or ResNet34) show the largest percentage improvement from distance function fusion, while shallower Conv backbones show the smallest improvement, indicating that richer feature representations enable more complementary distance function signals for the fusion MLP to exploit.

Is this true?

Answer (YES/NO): NO